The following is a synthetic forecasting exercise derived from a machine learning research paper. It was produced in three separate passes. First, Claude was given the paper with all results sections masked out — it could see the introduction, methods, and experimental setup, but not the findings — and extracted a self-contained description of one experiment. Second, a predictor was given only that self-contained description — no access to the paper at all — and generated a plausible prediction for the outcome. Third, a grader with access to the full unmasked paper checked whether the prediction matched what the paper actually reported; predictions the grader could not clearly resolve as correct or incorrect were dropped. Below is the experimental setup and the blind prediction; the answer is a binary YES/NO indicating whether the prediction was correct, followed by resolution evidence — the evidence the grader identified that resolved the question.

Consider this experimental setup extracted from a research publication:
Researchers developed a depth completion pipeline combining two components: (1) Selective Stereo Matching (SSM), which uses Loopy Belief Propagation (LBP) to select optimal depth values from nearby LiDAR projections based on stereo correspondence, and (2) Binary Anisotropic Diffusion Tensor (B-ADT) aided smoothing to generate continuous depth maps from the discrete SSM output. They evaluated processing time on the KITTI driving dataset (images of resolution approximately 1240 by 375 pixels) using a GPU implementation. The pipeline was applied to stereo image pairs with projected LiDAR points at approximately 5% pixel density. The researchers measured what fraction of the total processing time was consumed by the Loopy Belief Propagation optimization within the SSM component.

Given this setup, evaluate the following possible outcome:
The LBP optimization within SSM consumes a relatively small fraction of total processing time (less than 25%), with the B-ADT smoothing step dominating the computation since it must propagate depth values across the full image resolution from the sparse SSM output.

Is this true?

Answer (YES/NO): NO